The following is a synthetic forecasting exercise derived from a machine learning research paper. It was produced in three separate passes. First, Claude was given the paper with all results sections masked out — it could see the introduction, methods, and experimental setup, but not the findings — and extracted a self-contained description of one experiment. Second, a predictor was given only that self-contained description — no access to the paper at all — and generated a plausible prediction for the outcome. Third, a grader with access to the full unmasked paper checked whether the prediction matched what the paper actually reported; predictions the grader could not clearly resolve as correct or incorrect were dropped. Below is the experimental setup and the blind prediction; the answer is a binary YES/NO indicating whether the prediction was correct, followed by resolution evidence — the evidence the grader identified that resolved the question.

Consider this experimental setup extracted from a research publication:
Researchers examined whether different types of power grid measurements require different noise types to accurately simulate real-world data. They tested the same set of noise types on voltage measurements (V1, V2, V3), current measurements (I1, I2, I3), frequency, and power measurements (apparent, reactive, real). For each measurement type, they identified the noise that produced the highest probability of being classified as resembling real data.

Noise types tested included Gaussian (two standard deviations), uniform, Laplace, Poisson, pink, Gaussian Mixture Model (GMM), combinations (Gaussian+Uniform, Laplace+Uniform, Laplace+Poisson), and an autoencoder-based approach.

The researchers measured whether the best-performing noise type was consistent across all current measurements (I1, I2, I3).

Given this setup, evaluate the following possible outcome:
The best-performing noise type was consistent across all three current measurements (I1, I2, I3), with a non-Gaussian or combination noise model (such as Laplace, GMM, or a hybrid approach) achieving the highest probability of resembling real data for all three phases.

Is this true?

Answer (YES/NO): NO